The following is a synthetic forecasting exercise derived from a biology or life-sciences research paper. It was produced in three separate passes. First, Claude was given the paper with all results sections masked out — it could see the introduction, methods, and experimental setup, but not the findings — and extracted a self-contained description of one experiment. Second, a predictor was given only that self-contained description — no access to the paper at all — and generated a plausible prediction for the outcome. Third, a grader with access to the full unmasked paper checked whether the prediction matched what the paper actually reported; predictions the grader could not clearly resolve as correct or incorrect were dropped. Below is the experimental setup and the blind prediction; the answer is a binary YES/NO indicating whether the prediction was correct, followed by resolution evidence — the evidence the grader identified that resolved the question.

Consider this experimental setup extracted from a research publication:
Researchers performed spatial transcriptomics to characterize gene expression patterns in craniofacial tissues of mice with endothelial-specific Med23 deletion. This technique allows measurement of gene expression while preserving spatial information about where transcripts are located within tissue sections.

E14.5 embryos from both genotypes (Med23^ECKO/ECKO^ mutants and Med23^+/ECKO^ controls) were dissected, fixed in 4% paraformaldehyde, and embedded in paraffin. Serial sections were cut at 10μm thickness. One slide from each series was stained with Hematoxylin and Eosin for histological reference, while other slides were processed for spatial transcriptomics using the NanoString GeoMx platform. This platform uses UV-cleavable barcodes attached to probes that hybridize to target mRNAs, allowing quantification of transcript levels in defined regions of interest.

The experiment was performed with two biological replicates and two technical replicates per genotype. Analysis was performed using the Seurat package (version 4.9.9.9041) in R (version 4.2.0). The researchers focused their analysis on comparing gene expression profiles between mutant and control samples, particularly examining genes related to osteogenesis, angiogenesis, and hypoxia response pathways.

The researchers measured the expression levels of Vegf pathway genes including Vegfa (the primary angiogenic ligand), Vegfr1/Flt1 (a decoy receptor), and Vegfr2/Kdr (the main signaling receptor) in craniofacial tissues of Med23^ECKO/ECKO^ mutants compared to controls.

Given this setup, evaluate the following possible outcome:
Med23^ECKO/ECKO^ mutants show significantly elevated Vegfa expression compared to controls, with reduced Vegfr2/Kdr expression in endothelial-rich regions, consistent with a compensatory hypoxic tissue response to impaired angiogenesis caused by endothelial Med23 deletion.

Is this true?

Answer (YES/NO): NO